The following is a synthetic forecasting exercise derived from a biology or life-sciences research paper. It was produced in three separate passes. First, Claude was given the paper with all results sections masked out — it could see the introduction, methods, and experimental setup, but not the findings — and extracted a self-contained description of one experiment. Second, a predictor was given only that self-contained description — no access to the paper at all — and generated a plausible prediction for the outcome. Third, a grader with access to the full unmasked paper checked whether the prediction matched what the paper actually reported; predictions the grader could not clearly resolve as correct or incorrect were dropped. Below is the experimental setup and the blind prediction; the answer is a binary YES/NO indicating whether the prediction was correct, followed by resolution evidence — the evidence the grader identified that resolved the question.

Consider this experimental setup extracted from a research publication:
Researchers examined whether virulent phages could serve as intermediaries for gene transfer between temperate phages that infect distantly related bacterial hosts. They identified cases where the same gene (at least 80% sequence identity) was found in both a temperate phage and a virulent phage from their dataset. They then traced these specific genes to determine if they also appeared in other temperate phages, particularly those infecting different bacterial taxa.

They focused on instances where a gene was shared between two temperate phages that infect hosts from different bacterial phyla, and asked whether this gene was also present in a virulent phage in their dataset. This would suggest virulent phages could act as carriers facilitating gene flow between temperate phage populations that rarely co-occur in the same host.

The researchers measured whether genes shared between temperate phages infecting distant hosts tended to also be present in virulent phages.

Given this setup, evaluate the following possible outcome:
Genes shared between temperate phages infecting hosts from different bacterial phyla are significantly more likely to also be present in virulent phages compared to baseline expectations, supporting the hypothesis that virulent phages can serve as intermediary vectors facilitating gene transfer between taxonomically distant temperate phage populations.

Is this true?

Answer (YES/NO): YES